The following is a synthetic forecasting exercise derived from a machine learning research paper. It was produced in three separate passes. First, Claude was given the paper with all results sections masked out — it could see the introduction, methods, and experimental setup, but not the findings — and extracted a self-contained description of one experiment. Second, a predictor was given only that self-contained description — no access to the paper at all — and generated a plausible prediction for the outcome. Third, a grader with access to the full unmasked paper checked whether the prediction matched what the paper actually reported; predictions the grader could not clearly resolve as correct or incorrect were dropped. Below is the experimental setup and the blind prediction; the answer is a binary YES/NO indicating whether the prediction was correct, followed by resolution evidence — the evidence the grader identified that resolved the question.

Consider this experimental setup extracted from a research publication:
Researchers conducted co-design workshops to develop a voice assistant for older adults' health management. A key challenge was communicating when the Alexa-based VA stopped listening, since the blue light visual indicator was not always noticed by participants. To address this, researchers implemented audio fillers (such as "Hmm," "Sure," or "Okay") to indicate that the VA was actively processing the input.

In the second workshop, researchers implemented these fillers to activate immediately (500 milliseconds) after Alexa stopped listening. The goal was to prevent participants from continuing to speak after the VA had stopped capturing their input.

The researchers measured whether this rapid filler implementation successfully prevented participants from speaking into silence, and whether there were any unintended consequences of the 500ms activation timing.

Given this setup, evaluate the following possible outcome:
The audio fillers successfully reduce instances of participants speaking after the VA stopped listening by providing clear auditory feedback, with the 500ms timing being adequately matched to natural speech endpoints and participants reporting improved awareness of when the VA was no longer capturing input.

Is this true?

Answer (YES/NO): NO